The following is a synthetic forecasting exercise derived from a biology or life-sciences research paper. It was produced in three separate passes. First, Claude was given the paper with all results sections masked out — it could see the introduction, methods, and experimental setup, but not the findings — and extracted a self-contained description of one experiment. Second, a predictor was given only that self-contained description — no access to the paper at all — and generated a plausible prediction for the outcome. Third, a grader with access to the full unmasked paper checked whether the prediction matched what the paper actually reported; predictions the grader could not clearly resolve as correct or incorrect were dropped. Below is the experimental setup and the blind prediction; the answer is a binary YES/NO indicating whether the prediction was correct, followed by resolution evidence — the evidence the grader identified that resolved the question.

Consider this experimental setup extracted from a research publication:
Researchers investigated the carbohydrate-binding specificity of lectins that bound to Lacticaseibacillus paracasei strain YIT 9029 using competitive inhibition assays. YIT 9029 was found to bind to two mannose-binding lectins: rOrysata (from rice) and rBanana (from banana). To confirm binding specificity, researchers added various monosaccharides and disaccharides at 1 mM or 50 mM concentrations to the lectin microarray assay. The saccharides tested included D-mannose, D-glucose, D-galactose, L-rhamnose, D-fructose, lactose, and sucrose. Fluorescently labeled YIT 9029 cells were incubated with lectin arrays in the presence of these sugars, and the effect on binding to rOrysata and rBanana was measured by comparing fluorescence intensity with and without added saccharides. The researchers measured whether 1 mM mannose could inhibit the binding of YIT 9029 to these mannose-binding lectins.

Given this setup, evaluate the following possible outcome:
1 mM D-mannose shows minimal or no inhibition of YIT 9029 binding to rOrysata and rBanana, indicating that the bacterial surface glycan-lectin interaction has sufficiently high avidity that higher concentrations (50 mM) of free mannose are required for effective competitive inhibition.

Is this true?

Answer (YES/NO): NO